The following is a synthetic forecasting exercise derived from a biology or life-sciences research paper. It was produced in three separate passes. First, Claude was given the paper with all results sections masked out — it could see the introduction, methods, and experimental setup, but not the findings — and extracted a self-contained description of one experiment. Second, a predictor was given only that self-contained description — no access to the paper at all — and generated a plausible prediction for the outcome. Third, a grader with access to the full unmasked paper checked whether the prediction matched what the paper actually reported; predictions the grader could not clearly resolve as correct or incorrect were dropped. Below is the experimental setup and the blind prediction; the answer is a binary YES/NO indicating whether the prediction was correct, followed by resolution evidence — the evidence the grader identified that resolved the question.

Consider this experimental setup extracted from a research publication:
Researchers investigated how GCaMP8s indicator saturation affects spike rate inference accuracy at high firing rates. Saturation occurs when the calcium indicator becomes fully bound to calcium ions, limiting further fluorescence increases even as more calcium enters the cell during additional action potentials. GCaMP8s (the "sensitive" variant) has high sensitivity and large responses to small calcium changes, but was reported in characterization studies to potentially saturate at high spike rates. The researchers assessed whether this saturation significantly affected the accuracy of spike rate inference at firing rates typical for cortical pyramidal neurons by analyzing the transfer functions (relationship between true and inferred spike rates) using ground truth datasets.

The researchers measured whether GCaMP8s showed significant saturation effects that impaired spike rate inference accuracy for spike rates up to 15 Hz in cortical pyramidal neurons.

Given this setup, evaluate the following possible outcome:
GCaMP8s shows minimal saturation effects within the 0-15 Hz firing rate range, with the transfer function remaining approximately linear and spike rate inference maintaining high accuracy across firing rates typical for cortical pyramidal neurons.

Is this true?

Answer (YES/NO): YES